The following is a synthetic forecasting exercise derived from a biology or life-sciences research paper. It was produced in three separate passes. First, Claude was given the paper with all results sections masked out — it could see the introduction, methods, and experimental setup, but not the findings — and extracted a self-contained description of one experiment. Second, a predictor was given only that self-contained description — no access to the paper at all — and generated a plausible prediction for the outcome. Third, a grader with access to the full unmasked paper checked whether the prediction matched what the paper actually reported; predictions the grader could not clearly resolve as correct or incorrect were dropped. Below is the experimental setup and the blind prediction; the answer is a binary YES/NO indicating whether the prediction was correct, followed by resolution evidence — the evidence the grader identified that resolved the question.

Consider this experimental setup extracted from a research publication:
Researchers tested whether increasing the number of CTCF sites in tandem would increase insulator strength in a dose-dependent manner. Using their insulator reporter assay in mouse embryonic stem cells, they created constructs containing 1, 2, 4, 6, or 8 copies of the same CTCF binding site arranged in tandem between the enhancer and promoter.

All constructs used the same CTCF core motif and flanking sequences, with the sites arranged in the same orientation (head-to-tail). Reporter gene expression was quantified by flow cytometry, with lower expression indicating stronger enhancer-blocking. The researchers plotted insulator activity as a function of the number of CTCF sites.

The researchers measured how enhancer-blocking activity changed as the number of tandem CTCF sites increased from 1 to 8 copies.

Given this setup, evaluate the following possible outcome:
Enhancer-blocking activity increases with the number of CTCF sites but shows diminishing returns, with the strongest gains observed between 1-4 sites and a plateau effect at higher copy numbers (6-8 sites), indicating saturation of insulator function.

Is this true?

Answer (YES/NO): YES